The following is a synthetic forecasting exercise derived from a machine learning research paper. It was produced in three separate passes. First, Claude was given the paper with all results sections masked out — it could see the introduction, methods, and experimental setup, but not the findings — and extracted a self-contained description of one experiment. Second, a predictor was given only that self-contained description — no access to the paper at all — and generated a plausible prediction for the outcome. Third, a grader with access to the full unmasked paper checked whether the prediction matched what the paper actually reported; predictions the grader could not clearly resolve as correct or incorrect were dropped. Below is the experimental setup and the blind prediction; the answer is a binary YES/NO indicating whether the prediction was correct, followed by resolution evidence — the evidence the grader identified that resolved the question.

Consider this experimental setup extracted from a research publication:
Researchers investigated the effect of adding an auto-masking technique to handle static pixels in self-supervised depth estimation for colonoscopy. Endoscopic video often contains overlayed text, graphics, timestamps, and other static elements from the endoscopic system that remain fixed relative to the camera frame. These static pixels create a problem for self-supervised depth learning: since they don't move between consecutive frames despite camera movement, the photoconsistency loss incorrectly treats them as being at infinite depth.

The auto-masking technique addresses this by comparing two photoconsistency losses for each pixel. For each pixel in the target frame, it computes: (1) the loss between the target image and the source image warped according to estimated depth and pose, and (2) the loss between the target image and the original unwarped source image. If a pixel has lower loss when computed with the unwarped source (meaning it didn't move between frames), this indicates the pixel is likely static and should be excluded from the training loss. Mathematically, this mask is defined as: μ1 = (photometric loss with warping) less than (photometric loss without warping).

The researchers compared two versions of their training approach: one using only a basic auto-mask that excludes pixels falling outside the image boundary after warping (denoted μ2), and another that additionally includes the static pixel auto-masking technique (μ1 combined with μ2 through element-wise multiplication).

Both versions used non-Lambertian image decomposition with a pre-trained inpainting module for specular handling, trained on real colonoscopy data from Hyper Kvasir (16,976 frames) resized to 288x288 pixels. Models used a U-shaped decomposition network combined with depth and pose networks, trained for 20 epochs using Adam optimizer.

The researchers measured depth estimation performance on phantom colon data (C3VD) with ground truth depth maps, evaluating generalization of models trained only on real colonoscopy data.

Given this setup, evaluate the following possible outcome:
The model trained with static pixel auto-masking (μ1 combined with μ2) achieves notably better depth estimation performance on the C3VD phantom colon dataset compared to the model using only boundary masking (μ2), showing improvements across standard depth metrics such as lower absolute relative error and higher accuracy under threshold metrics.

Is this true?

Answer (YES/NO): YES